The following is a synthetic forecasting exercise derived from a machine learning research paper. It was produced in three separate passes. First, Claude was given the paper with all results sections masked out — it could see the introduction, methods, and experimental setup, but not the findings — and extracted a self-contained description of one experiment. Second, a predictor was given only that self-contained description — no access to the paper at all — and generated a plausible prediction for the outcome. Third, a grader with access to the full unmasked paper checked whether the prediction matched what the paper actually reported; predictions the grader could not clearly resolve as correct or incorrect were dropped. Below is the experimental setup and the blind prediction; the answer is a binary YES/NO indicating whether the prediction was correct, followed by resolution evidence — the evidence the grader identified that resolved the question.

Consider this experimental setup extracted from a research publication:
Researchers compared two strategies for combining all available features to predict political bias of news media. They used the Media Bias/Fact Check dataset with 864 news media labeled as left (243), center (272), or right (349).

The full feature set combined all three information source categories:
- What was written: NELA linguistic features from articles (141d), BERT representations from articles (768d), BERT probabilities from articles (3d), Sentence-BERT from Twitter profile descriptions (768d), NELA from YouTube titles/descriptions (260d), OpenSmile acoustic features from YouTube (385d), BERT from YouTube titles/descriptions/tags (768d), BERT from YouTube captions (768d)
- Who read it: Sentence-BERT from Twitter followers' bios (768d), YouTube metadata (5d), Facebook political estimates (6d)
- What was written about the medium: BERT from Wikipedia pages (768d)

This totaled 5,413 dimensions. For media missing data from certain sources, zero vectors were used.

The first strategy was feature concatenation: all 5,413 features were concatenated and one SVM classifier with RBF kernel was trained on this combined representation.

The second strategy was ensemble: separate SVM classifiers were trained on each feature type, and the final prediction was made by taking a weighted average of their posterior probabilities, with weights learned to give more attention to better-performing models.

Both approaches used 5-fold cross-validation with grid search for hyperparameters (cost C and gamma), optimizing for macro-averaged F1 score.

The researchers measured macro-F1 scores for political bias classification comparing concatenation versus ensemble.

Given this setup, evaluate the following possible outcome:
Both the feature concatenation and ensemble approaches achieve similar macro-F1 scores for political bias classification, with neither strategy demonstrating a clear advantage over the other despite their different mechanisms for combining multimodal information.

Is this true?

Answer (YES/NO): NO